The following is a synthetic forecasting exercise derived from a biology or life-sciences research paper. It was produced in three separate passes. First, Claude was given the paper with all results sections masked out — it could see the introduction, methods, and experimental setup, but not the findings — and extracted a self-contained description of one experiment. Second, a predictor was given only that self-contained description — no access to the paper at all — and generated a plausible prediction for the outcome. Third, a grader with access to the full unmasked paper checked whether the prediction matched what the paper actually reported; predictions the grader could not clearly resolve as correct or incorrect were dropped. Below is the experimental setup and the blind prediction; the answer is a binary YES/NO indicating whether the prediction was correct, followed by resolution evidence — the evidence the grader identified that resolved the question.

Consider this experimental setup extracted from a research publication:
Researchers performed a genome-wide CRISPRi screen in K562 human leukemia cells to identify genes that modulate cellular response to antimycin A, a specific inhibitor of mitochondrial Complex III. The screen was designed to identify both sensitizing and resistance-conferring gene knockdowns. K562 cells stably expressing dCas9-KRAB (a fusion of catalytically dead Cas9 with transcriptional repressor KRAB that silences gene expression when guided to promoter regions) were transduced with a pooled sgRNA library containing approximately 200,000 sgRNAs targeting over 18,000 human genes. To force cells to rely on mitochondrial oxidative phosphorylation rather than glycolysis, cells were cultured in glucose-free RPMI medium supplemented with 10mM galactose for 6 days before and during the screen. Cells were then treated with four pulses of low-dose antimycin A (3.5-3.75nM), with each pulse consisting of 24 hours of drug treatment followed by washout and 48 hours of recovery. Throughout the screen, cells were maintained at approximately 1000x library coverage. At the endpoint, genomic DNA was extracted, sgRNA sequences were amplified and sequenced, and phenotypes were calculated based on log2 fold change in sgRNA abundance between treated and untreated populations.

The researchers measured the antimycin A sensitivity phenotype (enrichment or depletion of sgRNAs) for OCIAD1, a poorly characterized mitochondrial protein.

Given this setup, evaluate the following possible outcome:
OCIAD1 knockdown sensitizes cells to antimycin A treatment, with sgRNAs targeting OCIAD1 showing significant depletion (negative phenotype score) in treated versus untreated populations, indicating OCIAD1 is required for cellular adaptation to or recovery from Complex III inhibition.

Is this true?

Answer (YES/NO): YES